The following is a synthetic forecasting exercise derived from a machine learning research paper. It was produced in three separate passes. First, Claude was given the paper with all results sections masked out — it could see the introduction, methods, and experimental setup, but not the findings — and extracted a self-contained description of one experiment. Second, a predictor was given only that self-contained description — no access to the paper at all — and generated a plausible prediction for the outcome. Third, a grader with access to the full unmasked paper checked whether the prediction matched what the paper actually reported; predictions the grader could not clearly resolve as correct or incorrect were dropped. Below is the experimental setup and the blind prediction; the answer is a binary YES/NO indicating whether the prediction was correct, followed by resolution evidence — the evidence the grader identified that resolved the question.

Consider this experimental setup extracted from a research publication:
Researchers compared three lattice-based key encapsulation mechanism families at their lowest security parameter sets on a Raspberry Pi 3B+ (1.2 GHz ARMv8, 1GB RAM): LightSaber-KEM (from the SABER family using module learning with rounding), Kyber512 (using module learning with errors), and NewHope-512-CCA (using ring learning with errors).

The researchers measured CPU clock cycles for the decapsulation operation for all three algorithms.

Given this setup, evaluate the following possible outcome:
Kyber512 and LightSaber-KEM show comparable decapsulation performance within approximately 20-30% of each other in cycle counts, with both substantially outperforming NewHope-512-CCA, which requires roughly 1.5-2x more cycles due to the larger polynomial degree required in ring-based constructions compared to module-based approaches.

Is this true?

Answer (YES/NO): NO